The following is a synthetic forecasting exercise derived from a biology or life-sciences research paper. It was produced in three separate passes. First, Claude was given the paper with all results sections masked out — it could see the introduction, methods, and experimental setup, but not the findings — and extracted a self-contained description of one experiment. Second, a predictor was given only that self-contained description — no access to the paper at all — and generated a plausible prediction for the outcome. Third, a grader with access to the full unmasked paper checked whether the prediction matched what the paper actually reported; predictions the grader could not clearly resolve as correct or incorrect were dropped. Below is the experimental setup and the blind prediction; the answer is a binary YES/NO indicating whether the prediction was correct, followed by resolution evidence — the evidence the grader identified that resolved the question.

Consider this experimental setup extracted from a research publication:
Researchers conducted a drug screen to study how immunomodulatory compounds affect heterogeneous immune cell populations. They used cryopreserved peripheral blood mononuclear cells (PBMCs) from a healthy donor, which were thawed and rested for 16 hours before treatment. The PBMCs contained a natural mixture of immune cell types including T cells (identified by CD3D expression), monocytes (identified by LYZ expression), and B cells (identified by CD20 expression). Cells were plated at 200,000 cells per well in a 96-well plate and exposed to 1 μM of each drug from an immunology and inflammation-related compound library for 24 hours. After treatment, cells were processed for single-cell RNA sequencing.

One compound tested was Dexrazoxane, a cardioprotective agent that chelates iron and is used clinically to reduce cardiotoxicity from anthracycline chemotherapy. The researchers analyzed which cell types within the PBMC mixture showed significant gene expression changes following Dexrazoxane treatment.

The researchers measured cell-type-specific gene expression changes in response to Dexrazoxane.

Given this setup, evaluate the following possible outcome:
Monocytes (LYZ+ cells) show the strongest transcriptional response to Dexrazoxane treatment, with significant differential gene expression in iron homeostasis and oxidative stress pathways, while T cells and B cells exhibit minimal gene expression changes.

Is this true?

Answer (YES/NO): NO